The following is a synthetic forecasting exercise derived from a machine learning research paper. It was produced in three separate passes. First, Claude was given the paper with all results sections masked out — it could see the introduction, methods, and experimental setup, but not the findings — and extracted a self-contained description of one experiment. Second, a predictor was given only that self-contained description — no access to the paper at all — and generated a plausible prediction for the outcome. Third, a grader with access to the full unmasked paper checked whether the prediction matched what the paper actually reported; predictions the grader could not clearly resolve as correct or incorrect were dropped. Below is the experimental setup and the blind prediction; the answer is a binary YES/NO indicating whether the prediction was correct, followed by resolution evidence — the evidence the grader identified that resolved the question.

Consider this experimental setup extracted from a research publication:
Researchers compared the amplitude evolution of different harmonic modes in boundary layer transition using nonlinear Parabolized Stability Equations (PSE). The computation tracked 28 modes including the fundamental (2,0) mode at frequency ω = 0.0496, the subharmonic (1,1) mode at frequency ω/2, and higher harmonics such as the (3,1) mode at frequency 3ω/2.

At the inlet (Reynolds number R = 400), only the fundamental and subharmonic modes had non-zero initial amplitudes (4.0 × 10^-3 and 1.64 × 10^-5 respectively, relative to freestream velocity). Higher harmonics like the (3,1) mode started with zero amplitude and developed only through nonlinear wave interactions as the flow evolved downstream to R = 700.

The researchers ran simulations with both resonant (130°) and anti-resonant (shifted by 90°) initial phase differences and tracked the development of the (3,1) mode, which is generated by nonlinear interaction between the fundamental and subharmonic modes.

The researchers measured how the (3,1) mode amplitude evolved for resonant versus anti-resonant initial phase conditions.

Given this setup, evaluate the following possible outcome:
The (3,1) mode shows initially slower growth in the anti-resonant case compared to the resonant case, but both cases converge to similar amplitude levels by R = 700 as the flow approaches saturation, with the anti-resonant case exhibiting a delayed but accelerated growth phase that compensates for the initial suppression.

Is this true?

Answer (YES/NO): NO